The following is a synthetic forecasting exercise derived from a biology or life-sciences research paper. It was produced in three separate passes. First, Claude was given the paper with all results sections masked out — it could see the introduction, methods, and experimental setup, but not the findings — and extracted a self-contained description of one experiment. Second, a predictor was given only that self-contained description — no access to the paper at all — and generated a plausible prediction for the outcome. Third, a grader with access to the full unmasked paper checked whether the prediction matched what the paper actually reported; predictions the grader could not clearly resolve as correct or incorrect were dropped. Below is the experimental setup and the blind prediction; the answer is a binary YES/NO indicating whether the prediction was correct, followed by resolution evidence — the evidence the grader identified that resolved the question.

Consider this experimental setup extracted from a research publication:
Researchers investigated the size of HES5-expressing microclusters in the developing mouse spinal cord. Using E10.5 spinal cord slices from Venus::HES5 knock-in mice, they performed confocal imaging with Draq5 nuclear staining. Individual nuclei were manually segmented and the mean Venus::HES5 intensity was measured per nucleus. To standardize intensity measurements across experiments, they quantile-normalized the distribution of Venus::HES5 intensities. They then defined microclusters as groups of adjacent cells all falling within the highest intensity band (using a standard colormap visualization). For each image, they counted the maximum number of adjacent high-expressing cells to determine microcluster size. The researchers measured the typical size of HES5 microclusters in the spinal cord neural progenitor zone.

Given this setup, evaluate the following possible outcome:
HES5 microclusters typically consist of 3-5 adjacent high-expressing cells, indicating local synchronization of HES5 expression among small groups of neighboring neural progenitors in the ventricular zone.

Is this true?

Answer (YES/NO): NO